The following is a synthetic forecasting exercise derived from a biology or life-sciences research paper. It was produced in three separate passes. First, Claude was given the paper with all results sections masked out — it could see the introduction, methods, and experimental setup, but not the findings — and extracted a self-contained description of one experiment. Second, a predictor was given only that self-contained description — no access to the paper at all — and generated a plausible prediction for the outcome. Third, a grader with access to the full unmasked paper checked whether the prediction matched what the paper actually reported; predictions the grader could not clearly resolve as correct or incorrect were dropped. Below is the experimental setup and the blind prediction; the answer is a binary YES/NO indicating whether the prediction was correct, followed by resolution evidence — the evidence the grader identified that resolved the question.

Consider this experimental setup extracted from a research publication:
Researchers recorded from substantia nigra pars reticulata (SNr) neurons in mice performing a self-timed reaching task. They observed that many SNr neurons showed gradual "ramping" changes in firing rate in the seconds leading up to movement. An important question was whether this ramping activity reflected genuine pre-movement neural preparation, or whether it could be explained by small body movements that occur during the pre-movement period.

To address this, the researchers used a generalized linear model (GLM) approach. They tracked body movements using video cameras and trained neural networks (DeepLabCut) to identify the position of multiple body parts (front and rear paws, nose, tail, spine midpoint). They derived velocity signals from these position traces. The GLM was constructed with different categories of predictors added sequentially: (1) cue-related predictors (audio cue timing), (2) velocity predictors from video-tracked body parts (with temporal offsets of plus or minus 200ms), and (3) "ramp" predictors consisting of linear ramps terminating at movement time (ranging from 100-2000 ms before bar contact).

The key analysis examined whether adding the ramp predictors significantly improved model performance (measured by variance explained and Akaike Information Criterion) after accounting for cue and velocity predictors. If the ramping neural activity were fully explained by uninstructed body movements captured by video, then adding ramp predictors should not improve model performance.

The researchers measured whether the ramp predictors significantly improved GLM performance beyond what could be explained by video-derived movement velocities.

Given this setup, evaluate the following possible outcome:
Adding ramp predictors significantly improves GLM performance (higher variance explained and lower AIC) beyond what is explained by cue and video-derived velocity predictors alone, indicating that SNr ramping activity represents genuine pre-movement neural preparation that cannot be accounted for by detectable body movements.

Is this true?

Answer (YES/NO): YES